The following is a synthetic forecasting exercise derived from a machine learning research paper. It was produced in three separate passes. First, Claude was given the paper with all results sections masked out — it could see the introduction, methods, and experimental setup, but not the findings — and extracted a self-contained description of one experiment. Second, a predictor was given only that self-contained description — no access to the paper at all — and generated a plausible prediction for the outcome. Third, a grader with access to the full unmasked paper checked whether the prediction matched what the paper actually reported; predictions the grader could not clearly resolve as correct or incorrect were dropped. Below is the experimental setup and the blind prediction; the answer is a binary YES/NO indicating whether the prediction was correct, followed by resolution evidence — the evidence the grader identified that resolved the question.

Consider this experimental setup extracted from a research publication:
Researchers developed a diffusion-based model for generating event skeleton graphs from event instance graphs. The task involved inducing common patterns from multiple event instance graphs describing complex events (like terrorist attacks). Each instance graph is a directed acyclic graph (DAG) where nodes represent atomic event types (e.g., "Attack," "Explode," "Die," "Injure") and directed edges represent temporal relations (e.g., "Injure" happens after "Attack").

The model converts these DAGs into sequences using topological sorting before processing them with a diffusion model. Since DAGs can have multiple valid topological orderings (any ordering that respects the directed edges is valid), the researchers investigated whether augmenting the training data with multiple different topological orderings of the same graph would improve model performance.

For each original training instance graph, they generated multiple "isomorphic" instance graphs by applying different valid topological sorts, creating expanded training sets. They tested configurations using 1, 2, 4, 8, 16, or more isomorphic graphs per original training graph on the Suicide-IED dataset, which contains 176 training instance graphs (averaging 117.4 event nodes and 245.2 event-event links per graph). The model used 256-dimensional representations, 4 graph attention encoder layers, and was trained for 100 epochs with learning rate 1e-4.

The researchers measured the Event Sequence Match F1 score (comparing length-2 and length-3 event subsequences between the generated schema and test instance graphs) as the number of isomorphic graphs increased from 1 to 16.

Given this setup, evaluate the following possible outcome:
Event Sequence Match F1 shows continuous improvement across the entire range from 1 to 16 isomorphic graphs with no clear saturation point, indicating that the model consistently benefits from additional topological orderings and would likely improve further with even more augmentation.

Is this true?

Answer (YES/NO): NO